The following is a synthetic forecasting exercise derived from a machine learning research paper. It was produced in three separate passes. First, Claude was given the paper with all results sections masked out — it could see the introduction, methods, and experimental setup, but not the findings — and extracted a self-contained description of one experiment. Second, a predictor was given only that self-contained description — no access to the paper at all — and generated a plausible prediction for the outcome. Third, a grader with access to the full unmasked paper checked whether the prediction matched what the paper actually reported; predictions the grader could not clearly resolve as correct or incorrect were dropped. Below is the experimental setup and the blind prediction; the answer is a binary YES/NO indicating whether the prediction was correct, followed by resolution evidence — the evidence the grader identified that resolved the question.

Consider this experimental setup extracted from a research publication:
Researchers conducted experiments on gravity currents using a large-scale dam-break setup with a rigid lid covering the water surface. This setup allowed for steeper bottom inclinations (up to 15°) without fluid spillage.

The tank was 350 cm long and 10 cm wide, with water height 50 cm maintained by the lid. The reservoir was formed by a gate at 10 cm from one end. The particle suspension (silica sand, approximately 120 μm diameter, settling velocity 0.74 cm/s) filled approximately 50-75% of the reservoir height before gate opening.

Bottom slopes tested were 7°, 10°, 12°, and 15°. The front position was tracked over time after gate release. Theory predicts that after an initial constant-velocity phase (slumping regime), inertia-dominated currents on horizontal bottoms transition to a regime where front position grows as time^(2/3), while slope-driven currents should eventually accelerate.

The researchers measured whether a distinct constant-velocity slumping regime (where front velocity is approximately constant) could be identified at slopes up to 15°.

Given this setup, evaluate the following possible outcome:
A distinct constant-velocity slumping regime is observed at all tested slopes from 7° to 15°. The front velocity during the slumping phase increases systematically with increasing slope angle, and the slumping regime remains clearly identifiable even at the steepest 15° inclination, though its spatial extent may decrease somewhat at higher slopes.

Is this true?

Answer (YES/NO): YES